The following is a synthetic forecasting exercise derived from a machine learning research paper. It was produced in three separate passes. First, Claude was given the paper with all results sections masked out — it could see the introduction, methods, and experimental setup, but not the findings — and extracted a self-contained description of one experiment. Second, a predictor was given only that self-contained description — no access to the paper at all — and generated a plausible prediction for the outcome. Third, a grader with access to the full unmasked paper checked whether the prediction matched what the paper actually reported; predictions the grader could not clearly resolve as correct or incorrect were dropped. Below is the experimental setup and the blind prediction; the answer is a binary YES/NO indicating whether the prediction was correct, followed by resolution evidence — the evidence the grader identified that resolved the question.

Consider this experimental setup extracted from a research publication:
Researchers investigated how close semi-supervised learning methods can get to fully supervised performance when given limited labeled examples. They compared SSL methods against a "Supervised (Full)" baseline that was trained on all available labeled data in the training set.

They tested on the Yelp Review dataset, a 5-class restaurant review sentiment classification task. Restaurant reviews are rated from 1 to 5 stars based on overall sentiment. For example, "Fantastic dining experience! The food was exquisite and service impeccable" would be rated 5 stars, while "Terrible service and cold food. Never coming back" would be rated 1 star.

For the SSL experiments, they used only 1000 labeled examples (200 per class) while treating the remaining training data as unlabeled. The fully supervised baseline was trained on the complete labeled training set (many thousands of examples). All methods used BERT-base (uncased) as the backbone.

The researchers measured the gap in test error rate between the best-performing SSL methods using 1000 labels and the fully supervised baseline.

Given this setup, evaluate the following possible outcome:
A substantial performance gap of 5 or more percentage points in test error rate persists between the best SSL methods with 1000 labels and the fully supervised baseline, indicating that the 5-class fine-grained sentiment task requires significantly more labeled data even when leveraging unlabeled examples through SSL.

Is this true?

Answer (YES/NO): YES